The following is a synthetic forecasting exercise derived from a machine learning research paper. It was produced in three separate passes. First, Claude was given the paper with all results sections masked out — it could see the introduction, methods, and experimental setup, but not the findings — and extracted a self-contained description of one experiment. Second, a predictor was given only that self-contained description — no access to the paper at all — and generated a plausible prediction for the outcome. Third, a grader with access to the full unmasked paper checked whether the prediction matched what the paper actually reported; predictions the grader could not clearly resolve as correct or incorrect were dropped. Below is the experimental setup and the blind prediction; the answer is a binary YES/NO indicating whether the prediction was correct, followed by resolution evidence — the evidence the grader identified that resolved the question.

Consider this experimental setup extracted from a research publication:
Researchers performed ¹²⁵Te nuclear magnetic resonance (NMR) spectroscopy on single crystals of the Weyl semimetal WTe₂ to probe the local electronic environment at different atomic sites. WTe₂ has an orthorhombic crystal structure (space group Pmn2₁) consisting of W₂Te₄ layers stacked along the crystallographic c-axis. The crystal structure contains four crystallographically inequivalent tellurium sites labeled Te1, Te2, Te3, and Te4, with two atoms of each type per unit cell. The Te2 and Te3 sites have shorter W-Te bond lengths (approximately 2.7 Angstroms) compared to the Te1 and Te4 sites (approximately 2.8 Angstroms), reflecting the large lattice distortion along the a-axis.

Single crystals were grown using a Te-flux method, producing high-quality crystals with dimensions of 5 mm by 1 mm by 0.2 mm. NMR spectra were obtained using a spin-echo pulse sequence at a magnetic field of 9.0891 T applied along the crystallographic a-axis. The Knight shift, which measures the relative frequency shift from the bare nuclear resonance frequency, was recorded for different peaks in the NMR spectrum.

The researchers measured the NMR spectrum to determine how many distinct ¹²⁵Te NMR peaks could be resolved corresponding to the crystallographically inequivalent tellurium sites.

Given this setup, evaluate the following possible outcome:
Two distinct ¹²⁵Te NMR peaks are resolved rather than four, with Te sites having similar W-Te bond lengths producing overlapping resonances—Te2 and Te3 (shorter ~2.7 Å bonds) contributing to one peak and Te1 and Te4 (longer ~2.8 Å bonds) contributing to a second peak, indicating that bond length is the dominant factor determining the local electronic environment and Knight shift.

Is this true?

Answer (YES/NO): NO